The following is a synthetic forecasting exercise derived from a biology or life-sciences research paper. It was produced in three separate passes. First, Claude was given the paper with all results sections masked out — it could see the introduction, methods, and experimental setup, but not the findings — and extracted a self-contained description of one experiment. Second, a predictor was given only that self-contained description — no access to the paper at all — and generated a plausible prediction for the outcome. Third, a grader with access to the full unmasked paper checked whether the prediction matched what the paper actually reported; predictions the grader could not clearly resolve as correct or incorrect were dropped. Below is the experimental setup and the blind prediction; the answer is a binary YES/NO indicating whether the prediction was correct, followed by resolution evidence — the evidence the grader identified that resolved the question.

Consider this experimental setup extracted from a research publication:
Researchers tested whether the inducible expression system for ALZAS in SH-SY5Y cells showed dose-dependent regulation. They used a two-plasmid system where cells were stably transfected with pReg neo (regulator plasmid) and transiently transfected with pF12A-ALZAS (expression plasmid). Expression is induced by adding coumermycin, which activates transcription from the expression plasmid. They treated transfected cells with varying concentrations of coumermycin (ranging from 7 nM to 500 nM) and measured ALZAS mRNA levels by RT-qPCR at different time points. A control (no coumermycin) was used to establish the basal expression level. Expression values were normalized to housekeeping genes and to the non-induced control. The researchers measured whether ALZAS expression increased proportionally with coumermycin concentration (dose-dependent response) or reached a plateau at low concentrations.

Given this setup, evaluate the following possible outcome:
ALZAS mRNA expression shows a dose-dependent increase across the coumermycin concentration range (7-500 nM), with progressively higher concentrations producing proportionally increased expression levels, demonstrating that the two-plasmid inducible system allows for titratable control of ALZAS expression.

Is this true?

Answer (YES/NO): NO